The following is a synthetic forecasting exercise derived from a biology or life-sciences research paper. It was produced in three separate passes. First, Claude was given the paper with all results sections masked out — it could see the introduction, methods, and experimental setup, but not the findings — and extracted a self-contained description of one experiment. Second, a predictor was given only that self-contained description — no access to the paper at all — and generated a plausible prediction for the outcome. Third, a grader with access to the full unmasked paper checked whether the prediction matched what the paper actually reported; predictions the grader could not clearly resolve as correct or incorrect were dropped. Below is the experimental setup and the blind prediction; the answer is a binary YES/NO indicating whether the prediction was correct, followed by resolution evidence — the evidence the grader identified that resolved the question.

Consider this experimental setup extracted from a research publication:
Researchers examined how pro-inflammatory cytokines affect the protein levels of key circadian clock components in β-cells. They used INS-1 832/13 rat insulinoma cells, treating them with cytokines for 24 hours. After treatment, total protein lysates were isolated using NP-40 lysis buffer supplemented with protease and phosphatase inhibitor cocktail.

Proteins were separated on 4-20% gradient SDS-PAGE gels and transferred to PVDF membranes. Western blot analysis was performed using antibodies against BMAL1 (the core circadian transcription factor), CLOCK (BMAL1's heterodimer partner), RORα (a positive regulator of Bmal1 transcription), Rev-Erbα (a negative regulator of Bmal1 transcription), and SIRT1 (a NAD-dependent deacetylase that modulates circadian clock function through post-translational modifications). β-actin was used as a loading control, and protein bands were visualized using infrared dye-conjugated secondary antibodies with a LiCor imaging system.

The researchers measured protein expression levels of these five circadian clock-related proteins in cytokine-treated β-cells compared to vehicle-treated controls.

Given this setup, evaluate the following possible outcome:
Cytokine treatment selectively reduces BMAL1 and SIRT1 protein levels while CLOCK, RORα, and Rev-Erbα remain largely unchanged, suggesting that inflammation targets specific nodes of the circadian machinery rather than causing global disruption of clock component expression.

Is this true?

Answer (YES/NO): NO